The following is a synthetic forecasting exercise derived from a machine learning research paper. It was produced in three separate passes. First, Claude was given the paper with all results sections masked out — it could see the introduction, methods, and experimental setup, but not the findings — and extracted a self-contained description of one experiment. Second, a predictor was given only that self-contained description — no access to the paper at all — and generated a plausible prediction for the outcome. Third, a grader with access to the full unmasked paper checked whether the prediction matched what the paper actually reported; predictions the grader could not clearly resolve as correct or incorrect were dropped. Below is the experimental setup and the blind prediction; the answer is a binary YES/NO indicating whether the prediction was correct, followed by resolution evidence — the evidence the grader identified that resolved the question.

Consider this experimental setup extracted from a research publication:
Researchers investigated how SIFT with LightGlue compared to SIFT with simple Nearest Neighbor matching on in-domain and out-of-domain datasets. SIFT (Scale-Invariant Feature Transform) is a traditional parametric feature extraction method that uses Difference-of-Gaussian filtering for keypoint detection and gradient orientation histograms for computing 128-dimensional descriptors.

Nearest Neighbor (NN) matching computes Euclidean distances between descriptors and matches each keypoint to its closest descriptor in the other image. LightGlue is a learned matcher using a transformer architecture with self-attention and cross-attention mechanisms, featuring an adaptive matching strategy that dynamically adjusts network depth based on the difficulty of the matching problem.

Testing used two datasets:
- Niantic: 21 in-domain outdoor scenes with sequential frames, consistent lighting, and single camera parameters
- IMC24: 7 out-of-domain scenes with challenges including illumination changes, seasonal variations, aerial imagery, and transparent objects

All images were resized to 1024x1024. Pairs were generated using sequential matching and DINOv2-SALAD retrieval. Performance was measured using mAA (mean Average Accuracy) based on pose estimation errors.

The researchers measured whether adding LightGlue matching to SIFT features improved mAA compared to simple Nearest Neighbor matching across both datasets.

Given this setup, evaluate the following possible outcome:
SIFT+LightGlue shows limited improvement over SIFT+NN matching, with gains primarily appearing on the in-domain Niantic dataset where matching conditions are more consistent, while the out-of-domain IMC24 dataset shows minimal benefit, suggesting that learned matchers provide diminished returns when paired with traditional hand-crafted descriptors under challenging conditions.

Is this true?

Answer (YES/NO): NO